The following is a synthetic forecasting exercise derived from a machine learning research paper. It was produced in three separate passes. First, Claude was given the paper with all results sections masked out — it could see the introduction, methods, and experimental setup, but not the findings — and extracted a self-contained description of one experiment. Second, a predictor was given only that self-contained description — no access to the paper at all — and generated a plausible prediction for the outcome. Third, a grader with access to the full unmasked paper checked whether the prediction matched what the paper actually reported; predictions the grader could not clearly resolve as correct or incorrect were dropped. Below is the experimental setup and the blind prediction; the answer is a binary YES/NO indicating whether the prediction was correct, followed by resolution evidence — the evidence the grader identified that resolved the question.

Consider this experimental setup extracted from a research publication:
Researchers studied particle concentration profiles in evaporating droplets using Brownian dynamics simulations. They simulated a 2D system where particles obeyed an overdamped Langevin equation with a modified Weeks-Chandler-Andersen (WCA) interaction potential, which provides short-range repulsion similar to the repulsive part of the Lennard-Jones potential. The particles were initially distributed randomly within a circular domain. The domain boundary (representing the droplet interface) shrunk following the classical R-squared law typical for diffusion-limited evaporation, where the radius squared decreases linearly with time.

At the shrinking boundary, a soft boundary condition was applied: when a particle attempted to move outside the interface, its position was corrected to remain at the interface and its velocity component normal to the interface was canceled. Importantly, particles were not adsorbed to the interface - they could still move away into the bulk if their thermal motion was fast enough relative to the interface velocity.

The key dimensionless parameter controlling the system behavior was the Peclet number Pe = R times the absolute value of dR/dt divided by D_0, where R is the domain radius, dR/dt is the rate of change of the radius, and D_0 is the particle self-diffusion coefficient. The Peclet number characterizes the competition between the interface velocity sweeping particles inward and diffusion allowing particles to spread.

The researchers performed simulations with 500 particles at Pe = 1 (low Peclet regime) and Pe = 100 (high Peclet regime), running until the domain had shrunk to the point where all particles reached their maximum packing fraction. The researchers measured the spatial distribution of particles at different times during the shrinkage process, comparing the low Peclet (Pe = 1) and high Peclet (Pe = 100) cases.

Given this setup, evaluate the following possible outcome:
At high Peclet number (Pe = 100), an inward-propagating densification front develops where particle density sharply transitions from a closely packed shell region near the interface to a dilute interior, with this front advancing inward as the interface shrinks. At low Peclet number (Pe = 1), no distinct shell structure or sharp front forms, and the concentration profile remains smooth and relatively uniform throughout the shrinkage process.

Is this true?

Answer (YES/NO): YES